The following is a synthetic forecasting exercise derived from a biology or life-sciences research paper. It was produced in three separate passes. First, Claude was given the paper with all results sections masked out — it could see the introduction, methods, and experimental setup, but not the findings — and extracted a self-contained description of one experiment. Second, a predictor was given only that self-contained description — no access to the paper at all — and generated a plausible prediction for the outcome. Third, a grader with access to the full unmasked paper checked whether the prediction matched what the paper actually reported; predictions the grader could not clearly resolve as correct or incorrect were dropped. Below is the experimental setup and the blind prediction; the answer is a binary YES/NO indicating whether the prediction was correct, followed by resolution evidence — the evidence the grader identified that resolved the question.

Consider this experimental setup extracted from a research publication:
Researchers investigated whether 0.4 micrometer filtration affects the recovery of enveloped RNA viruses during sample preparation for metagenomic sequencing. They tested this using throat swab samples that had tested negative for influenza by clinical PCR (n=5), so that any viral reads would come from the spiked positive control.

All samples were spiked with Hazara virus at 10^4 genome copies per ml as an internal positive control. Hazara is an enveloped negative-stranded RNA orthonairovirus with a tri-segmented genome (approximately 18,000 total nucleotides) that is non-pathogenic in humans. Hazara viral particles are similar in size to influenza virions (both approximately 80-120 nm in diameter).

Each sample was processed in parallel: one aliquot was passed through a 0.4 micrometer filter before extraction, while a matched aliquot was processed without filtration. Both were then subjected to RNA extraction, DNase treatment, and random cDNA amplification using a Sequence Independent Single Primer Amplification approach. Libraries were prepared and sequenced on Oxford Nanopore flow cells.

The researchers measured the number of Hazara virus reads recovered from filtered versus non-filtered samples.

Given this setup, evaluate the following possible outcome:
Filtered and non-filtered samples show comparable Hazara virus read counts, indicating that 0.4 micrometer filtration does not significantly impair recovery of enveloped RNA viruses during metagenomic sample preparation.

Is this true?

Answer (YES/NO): NO